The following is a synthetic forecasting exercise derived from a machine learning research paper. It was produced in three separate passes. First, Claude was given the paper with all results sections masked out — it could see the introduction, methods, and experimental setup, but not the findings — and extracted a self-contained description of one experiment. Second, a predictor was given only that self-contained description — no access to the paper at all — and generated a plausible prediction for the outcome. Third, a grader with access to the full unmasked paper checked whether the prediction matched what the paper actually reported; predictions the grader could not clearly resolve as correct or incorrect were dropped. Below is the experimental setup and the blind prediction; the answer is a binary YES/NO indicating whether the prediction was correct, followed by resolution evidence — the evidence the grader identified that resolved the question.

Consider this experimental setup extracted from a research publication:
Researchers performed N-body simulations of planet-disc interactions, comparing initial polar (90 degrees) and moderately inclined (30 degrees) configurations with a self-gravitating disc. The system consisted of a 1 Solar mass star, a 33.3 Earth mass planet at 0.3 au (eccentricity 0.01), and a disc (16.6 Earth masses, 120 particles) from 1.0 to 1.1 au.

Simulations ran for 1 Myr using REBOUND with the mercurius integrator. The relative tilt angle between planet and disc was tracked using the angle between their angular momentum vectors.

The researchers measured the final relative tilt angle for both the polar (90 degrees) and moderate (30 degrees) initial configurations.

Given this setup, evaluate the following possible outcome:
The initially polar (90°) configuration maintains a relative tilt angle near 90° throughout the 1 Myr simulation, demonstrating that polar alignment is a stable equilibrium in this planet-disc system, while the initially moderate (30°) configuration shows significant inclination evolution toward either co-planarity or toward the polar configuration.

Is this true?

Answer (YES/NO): NO